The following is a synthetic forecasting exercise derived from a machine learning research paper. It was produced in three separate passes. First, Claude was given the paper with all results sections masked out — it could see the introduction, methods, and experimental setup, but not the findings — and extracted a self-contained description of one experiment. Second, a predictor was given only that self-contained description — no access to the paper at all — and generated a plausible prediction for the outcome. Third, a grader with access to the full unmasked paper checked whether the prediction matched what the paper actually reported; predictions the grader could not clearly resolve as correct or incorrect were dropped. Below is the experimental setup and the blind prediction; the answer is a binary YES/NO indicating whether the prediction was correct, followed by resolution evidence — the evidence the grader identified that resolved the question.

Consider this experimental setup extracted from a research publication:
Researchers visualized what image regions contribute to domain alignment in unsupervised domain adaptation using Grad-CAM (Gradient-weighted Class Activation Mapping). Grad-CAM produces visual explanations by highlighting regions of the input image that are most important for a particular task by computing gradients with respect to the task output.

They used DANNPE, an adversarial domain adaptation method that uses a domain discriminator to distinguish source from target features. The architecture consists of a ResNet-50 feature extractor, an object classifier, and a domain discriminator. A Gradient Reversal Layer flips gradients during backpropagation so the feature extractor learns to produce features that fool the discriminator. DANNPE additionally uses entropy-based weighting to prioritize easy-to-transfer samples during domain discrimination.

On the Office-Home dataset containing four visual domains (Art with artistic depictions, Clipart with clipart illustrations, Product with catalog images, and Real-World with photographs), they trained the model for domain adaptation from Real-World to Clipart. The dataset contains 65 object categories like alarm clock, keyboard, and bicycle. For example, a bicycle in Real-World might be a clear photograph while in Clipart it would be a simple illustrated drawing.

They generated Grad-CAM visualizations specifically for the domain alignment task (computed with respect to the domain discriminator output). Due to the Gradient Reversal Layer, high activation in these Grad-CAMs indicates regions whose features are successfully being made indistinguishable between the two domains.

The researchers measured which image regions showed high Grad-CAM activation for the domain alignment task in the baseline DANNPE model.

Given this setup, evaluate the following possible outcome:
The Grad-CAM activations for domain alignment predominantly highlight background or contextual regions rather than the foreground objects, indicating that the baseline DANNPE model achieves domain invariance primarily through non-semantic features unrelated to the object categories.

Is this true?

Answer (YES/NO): YES